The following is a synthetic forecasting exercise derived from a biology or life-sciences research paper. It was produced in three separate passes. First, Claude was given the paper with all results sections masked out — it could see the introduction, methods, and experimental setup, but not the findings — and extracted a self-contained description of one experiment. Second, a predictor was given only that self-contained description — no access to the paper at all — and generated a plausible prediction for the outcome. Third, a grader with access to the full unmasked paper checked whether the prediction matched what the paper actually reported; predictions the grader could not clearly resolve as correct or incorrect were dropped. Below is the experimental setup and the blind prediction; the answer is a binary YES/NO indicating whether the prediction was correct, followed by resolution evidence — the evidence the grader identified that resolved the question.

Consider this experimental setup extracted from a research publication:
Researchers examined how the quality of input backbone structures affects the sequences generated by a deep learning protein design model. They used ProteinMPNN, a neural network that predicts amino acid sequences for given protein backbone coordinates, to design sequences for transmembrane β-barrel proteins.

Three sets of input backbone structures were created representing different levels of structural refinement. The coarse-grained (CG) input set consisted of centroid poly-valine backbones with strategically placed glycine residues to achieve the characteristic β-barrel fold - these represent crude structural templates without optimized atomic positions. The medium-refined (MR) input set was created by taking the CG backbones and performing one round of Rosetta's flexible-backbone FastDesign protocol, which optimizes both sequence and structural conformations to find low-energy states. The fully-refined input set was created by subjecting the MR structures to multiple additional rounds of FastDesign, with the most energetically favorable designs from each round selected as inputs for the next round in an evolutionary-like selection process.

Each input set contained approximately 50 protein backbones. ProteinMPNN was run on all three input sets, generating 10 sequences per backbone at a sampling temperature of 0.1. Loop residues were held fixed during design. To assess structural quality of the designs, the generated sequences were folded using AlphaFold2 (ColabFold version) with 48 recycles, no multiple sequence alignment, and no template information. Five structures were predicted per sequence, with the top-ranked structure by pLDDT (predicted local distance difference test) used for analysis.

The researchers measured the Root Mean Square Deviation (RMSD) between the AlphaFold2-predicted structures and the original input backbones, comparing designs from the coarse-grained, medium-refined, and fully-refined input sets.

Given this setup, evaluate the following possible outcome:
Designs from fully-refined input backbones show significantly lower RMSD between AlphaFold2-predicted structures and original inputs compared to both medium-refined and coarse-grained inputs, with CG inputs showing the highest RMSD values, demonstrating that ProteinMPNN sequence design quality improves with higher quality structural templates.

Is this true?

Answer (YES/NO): NO